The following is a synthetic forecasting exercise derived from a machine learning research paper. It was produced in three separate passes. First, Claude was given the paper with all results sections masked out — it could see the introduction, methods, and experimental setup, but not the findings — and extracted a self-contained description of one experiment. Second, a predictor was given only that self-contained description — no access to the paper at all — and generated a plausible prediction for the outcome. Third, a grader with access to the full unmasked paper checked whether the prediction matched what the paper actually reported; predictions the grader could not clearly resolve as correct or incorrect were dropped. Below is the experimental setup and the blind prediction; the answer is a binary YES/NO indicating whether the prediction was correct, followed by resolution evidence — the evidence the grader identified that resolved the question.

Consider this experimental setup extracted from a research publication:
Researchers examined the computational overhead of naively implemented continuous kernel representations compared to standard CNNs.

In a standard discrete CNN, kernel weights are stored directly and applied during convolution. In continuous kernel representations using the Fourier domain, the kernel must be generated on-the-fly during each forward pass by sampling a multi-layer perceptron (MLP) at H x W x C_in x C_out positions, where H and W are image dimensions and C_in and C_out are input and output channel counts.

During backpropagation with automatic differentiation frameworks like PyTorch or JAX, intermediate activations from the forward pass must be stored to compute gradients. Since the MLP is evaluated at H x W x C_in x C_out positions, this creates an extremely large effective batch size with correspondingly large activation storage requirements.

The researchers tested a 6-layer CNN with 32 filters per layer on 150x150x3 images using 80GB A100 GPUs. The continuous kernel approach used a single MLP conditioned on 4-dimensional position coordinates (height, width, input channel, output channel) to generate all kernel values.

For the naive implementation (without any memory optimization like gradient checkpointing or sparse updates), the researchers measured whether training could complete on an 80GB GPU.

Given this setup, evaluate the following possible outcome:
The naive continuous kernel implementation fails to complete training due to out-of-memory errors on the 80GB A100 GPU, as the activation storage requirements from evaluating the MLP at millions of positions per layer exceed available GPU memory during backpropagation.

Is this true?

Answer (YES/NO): YES